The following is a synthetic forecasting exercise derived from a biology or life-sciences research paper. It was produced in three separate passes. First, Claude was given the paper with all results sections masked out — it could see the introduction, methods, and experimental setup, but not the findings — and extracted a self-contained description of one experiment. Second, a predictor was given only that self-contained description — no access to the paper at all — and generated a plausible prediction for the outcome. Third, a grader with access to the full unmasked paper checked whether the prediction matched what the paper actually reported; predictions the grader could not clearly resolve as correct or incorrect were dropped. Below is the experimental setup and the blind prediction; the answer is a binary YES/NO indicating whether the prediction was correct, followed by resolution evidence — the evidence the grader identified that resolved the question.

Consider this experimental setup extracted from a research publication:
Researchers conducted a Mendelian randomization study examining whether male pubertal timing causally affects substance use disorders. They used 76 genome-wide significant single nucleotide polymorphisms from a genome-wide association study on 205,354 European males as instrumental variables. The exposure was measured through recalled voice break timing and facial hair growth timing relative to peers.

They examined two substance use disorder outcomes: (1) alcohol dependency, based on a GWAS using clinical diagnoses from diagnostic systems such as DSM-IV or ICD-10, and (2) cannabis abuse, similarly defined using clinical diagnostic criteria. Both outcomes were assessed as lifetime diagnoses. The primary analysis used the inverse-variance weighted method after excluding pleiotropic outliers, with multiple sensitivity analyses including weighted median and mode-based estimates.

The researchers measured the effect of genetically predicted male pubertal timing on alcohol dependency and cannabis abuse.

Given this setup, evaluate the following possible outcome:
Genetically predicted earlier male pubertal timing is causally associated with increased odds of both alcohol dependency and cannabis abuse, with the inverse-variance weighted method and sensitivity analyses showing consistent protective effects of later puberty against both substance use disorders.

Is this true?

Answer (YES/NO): NO